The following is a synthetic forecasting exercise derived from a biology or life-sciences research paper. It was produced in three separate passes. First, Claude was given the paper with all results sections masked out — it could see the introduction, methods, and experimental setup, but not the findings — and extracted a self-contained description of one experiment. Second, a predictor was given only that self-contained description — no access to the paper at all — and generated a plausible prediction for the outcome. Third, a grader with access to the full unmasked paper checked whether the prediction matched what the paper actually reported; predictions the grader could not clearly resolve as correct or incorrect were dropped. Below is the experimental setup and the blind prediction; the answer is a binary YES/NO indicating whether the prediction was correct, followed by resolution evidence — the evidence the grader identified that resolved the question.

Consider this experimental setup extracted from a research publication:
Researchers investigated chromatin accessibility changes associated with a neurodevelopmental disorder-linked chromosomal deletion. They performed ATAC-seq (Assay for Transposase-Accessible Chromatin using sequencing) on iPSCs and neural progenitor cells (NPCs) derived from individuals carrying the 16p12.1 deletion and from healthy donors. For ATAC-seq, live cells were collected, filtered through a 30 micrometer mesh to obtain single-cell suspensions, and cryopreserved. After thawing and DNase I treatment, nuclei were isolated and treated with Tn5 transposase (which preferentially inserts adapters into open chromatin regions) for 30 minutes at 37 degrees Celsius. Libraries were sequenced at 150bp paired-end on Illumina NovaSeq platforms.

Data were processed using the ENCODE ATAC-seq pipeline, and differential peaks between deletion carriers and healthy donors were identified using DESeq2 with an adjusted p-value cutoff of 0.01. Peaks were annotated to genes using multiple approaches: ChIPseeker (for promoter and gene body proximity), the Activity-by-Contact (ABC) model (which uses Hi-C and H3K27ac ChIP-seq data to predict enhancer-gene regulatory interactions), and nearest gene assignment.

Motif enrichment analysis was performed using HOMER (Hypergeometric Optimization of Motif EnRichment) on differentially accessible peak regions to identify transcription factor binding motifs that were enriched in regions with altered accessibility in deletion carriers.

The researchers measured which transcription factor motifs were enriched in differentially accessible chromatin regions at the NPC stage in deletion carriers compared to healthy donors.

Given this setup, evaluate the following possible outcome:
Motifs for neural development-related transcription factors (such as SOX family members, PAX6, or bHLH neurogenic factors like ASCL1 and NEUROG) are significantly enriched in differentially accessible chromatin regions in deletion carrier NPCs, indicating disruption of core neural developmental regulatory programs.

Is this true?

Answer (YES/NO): NO